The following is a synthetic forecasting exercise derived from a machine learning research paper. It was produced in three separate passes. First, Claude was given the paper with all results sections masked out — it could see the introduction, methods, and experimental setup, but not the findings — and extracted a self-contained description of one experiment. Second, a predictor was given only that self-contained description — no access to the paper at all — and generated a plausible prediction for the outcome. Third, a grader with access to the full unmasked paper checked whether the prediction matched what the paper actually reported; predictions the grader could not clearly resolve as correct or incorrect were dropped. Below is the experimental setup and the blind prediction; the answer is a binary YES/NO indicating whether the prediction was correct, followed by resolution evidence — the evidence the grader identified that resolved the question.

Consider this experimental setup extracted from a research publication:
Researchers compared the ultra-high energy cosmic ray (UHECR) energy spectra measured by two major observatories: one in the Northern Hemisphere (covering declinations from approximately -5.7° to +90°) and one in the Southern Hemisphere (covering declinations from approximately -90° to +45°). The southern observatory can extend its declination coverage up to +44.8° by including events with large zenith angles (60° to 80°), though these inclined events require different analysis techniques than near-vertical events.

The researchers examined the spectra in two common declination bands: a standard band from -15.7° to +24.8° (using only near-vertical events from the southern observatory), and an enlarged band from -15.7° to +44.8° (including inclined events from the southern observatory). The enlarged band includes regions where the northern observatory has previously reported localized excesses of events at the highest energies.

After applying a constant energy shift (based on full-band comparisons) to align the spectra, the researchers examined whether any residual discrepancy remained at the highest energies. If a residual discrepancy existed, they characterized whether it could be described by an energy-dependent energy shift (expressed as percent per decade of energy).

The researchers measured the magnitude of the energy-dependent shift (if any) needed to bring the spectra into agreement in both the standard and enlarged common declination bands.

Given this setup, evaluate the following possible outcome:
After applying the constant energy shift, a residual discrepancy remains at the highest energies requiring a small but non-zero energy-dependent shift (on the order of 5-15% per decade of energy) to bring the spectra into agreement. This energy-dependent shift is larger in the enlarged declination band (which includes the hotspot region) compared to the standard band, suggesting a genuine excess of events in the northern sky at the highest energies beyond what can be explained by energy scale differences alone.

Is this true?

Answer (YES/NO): NO